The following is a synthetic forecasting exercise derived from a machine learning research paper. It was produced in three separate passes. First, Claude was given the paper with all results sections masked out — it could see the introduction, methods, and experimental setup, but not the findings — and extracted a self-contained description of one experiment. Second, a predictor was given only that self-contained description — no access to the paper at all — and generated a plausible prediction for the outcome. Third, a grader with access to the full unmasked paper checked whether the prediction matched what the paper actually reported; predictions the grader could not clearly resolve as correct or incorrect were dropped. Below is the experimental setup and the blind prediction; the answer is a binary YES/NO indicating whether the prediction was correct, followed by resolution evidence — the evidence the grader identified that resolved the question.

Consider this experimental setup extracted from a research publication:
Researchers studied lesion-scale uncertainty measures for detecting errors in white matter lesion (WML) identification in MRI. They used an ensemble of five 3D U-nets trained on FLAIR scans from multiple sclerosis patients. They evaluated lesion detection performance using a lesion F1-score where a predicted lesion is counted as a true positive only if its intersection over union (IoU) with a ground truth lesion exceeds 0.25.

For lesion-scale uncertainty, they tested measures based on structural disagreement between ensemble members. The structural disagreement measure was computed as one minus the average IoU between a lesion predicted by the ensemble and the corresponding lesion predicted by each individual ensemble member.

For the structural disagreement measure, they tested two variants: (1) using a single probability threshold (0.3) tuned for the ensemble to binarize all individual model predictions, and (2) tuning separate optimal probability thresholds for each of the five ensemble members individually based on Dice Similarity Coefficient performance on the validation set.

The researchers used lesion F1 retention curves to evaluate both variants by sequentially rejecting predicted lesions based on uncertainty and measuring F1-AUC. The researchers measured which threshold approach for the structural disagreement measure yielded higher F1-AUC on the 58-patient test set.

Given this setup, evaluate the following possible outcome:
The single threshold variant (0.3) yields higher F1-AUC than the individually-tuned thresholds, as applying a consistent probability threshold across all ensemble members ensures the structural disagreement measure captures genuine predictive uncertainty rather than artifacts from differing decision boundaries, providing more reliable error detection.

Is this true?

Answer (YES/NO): NO